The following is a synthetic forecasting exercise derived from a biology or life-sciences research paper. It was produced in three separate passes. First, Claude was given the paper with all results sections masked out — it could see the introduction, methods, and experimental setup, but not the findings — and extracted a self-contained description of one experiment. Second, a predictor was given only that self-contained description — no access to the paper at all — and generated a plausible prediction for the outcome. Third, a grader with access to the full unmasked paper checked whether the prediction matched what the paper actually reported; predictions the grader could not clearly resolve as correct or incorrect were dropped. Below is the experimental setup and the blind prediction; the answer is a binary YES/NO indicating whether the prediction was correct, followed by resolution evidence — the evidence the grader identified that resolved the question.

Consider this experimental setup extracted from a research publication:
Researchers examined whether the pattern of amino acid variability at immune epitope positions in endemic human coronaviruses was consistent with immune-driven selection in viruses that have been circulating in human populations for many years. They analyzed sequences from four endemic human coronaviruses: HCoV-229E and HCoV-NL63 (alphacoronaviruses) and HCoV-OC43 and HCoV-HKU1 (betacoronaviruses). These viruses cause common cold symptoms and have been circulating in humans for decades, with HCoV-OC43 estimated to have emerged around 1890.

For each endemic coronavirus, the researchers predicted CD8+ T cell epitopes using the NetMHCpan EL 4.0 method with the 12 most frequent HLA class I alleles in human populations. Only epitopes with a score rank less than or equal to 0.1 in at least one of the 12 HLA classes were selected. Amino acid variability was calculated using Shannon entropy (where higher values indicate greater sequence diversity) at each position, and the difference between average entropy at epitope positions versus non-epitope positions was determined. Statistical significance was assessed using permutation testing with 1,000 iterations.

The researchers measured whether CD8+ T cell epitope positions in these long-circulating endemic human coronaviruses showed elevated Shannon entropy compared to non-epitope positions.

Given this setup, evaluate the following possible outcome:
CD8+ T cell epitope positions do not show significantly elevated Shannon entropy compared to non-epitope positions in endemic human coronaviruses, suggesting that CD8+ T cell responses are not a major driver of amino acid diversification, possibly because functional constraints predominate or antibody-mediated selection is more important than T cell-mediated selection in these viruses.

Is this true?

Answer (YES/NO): YES